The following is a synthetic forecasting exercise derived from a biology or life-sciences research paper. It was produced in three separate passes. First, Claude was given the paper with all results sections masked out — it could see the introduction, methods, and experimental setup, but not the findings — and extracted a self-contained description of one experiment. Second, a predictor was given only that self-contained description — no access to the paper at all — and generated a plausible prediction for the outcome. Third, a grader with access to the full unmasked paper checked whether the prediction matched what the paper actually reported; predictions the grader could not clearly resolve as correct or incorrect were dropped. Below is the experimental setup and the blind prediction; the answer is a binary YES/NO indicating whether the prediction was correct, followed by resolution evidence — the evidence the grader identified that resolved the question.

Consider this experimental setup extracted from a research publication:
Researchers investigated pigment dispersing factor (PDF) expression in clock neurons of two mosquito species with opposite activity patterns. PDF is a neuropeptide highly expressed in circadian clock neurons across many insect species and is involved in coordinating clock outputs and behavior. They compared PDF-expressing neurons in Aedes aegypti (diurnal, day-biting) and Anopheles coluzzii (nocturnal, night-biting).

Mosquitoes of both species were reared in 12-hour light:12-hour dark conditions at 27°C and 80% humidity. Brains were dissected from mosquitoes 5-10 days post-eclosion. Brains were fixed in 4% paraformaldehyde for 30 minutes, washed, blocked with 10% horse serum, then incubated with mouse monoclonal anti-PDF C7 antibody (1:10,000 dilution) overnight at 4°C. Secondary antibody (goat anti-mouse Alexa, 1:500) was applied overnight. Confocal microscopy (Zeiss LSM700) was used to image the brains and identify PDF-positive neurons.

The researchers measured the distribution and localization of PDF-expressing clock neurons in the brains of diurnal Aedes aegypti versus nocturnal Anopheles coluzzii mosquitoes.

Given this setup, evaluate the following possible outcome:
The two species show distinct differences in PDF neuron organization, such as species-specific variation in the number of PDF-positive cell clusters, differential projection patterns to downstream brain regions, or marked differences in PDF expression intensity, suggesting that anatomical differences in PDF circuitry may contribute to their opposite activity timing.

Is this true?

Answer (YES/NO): NO